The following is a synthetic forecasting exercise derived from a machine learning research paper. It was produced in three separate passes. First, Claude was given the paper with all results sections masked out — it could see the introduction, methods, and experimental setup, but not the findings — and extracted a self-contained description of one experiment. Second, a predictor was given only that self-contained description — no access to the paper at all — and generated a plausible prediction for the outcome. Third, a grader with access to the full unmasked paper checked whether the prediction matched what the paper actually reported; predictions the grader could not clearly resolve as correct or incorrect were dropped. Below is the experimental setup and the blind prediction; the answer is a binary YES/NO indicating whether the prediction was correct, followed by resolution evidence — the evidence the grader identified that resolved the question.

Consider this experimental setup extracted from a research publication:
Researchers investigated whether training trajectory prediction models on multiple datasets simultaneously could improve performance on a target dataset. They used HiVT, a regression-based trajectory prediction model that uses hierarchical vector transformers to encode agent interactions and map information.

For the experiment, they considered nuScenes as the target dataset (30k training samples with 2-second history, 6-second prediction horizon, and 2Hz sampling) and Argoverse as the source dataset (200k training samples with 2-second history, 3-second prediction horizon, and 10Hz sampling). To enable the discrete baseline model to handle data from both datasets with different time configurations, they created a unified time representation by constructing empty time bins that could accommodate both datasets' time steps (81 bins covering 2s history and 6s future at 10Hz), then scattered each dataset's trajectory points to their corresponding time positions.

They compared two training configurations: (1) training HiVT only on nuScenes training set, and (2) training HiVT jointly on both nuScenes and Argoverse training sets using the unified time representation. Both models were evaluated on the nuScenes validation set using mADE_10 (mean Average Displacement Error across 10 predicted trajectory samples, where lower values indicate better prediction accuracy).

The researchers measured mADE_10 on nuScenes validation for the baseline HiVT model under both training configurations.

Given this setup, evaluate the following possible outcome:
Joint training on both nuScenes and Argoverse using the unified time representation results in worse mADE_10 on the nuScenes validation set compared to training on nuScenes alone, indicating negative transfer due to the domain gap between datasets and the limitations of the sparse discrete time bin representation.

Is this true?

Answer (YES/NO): NO